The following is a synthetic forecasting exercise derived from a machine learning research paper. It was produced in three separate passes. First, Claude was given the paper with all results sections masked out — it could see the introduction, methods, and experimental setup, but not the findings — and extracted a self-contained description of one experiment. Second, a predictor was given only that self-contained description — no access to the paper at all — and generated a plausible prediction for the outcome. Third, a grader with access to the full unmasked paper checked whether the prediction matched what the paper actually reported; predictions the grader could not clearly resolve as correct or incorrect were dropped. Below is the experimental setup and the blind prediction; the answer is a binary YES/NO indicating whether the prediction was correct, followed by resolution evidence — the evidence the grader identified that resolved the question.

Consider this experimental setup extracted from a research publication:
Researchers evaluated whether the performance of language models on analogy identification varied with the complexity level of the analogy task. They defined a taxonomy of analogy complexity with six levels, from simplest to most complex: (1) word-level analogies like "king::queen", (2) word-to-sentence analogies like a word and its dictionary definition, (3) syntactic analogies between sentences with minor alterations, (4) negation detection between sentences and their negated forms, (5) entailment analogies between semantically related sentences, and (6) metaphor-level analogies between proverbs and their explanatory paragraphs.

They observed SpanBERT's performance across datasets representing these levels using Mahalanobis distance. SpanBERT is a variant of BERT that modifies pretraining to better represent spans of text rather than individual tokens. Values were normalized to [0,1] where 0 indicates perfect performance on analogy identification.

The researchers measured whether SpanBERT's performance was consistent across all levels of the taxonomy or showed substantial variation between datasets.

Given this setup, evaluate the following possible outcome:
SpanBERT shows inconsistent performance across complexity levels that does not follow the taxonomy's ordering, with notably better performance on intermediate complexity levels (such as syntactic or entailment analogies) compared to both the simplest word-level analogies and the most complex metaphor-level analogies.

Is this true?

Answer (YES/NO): NO